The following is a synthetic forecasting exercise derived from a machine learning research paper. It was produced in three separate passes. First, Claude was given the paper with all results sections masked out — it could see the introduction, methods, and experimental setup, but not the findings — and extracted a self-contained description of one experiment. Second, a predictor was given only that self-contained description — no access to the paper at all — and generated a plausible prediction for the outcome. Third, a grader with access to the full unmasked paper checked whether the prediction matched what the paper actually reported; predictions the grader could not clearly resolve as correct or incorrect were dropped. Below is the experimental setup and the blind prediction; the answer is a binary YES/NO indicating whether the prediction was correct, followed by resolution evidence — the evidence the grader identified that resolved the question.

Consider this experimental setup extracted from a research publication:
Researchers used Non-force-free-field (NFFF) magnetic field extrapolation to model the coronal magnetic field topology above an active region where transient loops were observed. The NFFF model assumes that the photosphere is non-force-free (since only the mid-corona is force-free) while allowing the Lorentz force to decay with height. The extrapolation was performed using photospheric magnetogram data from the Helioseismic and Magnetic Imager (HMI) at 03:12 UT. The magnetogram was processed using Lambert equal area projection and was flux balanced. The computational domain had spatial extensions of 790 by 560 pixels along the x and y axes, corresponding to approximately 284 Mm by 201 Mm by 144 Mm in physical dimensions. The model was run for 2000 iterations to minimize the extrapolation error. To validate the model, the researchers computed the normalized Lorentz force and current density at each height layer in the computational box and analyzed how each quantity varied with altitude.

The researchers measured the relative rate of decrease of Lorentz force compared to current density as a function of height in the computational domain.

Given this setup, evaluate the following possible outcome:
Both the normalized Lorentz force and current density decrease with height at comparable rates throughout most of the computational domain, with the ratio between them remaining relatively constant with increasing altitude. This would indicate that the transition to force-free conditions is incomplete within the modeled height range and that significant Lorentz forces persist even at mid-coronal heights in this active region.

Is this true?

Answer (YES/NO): NO